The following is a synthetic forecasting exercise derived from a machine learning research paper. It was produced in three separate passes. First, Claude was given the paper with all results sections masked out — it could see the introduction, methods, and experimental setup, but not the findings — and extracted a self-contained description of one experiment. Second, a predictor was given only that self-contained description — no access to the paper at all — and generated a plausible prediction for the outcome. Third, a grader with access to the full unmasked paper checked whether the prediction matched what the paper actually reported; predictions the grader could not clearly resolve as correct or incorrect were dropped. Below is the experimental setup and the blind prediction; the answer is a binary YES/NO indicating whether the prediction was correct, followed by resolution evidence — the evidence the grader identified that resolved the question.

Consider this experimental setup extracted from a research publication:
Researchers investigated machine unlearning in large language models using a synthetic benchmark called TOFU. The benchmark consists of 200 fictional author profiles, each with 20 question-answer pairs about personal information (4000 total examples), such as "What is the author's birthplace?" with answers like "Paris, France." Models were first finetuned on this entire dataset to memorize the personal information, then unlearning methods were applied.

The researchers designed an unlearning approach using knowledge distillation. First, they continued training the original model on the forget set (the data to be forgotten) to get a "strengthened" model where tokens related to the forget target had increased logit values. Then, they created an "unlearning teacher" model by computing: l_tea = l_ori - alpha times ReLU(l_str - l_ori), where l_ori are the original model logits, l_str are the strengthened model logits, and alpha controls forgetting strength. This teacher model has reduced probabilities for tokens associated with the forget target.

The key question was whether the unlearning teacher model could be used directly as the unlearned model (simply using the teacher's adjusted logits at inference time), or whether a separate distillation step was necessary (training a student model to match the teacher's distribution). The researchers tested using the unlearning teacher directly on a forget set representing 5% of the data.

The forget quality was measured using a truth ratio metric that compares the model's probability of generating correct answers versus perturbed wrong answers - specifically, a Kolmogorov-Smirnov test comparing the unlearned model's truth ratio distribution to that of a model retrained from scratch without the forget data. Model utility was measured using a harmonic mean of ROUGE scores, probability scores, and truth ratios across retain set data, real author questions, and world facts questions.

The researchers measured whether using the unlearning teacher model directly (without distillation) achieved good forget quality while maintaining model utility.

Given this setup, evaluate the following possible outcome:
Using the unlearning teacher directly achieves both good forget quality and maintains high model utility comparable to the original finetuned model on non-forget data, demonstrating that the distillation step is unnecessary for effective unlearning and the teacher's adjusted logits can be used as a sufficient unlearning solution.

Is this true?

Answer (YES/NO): NO